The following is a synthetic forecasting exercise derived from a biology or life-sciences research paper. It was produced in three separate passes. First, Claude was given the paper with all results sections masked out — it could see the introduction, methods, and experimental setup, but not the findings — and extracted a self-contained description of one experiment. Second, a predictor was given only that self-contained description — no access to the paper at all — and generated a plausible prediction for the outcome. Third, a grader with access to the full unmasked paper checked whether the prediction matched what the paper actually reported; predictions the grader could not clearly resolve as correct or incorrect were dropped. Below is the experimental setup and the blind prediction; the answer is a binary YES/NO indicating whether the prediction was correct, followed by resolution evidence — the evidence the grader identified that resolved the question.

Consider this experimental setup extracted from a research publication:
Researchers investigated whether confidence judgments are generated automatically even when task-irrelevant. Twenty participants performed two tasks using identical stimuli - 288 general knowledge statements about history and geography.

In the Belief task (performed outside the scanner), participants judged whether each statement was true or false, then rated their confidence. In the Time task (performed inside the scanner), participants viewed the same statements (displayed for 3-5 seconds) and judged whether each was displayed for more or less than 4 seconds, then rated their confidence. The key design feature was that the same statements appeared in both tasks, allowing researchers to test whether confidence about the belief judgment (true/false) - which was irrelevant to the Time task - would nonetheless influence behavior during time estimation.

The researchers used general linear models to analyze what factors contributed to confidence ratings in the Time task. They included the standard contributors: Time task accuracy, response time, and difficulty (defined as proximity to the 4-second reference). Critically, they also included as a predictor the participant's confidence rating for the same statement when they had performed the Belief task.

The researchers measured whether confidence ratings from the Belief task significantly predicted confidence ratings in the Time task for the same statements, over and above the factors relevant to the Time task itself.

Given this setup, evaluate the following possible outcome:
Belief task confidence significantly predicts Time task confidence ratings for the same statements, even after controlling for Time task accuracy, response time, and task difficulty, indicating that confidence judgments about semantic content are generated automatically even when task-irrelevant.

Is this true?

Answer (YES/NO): NO